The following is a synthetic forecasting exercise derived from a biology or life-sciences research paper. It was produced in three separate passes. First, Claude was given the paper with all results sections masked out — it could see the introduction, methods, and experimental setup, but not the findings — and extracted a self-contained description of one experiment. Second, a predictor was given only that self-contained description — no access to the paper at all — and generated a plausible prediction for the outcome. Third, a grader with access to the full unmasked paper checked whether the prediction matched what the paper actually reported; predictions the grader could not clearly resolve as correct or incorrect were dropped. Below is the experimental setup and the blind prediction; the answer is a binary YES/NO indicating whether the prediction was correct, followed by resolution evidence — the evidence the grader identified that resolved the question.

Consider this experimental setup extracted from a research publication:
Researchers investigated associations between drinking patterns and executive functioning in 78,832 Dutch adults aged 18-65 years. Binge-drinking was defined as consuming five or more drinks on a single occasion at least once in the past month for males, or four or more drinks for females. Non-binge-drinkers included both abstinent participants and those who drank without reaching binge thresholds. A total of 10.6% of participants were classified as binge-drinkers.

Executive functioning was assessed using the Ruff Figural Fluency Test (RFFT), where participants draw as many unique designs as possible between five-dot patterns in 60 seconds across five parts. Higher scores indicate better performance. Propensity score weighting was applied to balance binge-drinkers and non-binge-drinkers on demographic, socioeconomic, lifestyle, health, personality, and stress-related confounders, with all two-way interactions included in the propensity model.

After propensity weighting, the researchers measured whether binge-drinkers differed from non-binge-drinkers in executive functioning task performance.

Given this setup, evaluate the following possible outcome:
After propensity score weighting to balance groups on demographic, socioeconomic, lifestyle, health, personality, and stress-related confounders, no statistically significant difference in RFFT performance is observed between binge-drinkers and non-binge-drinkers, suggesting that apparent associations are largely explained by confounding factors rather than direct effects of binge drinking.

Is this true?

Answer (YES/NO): YES